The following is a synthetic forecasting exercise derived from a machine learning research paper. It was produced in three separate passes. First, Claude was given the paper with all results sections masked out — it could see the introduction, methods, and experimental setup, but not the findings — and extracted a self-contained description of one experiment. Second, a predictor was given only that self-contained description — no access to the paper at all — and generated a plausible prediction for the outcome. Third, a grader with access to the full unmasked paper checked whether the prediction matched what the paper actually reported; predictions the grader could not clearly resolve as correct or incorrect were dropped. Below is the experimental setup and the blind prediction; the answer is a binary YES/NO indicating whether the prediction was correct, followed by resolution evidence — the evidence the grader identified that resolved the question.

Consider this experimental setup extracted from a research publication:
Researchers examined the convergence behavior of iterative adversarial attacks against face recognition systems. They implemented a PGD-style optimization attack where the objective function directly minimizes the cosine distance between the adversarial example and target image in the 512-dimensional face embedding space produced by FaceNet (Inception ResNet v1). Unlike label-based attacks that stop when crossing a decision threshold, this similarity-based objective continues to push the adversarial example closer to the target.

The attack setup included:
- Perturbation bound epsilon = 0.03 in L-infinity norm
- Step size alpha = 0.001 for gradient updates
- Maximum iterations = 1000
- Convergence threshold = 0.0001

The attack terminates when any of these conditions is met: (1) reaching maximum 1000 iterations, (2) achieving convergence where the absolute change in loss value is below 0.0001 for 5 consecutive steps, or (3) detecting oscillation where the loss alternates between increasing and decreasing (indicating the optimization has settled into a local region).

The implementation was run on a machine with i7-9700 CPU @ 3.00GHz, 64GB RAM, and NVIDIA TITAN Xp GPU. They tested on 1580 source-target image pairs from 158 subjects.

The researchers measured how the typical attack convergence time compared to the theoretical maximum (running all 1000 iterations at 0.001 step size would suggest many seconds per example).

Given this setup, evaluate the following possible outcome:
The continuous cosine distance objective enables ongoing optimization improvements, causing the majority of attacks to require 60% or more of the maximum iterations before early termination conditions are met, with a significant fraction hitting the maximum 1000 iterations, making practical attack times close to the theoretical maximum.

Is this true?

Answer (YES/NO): NO